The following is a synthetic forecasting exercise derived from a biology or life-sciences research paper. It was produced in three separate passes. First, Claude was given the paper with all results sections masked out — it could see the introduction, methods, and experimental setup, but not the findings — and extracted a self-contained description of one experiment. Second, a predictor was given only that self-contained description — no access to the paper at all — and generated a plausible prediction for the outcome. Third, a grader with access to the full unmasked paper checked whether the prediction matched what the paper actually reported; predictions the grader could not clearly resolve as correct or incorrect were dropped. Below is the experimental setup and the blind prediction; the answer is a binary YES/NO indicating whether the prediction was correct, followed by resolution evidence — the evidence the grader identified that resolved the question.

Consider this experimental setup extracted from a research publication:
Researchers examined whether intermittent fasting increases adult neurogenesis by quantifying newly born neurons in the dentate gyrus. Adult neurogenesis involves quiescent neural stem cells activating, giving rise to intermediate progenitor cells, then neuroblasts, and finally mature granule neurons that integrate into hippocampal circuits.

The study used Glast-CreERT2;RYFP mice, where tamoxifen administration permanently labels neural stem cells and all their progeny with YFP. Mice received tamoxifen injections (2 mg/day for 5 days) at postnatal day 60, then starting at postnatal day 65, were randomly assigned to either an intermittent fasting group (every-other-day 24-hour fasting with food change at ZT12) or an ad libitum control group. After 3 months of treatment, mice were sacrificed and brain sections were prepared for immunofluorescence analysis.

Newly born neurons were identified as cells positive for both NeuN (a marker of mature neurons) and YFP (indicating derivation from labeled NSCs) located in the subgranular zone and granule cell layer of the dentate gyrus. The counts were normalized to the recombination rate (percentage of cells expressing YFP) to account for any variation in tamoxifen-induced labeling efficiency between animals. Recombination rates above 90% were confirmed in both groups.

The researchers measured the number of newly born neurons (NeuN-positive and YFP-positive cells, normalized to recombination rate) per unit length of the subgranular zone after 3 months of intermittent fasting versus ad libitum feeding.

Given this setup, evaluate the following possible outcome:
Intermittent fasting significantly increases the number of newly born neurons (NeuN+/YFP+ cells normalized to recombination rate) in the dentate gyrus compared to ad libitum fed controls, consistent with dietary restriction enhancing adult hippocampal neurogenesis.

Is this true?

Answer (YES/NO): NO